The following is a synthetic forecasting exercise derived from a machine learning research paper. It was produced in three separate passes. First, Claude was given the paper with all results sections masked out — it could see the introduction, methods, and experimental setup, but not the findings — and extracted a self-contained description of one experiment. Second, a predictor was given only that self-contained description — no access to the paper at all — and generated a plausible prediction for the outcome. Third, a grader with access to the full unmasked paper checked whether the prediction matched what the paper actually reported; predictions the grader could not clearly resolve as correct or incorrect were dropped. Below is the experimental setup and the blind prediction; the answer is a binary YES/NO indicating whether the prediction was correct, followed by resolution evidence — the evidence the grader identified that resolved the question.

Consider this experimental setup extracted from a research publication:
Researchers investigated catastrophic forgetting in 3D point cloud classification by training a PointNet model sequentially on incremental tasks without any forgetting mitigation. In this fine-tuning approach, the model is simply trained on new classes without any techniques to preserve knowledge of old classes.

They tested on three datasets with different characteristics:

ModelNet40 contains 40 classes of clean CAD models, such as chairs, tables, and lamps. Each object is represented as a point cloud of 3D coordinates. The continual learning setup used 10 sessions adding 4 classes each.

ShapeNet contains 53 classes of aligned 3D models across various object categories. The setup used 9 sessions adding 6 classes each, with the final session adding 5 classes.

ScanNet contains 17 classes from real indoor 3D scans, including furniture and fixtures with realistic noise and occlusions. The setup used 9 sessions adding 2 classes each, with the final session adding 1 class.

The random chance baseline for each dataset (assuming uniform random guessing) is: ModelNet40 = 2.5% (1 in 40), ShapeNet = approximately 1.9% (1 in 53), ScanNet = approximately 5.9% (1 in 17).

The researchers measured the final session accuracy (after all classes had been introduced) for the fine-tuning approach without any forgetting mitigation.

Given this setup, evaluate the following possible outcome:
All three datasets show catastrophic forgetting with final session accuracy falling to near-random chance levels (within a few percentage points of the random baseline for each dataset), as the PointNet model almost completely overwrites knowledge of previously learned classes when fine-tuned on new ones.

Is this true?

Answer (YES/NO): NO